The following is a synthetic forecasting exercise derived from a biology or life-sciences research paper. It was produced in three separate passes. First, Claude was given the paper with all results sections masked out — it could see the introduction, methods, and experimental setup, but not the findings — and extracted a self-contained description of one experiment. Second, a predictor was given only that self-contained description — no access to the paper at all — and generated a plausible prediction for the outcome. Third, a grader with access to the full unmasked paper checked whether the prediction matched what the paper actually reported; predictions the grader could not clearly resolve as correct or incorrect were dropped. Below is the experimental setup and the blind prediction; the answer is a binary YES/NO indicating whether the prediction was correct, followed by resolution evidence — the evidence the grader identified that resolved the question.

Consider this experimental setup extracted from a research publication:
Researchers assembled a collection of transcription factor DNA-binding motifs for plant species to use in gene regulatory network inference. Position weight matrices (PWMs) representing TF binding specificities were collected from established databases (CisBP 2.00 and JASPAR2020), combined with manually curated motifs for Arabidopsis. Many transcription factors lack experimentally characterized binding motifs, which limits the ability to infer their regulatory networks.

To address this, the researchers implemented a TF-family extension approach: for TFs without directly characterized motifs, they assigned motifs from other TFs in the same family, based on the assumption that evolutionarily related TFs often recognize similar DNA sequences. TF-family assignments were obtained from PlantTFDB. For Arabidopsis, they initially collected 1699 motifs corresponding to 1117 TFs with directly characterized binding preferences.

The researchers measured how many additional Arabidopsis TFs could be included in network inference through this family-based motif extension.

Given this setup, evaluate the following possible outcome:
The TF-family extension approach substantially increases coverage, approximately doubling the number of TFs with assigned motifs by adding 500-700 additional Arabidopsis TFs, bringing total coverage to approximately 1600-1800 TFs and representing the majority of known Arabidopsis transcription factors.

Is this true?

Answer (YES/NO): NO